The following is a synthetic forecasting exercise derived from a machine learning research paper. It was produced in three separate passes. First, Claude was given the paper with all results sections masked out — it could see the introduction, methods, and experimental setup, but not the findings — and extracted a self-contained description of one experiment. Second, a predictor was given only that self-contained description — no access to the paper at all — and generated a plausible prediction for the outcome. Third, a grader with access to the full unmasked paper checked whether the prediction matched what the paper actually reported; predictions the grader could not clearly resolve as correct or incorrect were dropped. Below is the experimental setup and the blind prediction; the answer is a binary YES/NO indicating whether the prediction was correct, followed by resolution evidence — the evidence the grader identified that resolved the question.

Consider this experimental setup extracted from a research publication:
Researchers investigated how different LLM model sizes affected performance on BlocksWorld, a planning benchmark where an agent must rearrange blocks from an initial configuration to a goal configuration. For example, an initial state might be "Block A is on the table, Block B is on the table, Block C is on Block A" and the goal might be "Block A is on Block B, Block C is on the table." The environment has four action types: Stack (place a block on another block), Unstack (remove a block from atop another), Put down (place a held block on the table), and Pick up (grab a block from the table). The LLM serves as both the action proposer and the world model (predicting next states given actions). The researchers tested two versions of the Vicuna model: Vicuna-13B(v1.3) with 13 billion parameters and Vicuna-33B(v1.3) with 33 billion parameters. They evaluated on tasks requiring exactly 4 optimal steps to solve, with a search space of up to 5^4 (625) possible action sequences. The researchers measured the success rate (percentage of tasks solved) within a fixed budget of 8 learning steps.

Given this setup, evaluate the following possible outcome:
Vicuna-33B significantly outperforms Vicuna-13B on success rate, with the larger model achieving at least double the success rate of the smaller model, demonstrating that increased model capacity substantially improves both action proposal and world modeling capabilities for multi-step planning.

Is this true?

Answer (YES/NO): NO